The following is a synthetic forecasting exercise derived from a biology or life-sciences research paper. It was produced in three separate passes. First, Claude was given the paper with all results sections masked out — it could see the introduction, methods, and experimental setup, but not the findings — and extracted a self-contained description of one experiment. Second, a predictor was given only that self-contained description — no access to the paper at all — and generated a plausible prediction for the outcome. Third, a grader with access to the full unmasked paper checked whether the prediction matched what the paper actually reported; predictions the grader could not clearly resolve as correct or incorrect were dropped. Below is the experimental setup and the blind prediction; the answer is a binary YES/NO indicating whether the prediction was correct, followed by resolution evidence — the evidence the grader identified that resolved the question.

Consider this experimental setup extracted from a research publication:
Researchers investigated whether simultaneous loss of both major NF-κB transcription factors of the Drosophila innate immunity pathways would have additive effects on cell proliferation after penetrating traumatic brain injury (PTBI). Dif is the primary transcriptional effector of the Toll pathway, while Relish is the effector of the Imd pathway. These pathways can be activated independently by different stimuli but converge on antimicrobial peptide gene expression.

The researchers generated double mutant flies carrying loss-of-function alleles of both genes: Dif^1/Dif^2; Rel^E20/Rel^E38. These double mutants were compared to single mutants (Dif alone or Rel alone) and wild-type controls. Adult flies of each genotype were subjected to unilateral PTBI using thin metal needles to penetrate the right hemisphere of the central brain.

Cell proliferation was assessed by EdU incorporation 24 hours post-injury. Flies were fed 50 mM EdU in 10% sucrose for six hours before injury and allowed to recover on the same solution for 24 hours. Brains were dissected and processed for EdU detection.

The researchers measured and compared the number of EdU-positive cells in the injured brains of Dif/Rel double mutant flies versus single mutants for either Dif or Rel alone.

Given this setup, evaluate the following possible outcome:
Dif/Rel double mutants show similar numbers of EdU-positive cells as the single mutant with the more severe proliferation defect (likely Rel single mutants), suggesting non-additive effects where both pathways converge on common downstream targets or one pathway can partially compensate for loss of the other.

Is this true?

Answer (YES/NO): NO